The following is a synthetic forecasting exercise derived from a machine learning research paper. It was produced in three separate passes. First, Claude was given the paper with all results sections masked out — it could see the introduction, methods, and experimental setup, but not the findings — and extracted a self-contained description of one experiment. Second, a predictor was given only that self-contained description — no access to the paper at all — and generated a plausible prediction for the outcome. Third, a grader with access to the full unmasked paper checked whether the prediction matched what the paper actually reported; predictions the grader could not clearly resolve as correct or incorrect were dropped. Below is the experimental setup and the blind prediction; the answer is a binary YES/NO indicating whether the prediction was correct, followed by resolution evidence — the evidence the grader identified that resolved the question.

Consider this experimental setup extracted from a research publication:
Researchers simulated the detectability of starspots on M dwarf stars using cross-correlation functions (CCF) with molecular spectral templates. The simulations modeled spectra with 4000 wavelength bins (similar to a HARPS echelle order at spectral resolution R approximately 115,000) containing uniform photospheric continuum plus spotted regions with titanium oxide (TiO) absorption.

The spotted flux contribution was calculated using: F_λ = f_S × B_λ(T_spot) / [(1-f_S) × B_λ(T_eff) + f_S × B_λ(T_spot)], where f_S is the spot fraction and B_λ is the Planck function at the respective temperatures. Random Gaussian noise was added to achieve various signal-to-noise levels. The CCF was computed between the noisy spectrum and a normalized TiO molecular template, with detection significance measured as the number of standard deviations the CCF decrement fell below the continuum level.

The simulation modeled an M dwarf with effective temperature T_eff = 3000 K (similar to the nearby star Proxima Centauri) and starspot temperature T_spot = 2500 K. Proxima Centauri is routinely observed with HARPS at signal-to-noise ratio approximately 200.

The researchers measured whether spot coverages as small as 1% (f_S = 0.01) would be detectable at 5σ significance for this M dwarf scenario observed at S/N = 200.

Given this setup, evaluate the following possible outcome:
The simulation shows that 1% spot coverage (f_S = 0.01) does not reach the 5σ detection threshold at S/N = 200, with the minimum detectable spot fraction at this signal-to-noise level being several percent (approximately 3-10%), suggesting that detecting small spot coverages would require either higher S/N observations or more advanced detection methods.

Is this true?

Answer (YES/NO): NO